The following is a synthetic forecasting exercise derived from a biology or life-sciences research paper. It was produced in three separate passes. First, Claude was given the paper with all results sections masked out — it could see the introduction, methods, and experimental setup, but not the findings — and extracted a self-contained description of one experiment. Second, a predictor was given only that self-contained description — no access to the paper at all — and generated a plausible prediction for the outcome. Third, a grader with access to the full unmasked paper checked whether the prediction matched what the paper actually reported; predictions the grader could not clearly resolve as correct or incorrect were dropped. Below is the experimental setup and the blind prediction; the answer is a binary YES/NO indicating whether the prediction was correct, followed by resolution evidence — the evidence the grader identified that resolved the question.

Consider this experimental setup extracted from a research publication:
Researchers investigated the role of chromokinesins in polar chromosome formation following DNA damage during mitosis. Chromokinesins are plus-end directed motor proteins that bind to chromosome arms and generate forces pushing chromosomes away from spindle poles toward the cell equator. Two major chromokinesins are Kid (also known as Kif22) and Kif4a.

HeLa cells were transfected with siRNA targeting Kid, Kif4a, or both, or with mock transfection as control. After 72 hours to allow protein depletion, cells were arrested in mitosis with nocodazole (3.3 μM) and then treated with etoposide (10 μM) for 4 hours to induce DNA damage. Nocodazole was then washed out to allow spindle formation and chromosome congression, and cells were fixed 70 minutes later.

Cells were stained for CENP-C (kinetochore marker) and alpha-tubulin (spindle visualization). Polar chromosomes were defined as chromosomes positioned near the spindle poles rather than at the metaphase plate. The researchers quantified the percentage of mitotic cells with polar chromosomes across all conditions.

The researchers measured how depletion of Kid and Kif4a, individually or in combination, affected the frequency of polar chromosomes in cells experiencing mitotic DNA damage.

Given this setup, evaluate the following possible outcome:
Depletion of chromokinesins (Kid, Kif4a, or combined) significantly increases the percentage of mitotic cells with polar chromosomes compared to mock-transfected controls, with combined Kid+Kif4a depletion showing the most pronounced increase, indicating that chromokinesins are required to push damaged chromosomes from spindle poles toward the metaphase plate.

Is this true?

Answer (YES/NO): NO